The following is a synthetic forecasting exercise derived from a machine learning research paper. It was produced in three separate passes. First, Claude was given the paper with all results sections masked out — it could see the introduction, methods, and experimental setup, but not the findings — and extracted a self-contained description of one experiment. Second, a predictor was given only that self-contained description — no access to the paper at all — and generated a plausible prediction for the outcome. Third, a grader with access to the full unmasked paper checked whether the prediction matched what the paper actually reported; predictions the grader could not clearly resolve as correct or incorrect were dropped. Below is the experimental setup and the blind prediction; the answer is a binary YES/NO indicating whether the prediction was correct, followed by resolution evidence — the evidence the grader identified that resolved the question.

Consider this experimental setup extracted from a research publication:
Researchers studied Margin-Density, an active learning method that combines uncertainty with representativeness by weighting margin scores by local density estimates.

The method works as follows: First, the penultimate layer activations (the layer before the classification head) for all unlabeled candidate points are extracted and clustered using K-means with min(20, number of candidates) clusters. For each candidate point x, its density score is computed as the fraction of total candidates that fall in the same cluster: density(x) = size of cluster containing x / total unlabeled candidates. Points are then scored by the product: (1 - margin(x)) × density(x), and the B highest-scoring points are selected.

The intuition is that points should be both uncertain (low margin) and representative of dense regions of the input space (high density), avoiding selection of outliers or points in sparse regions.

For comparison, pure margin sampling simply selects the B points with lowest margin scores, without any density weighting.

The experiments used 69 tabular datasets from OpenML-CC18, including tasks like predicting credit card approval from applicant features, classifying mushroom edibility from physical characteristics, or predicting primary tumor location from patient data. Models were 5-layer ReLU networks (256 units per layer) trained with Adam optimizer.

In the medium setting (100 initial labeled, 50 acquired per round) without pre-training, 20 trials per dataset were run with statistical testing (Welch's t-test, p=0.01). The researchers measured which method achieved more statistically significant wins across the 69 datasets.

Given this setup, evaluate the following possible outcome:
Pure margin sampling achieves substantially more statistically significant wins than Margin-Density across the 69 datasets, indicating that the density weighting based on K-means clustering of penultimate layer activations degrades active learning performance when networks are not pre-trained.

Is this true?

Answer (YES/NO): NO